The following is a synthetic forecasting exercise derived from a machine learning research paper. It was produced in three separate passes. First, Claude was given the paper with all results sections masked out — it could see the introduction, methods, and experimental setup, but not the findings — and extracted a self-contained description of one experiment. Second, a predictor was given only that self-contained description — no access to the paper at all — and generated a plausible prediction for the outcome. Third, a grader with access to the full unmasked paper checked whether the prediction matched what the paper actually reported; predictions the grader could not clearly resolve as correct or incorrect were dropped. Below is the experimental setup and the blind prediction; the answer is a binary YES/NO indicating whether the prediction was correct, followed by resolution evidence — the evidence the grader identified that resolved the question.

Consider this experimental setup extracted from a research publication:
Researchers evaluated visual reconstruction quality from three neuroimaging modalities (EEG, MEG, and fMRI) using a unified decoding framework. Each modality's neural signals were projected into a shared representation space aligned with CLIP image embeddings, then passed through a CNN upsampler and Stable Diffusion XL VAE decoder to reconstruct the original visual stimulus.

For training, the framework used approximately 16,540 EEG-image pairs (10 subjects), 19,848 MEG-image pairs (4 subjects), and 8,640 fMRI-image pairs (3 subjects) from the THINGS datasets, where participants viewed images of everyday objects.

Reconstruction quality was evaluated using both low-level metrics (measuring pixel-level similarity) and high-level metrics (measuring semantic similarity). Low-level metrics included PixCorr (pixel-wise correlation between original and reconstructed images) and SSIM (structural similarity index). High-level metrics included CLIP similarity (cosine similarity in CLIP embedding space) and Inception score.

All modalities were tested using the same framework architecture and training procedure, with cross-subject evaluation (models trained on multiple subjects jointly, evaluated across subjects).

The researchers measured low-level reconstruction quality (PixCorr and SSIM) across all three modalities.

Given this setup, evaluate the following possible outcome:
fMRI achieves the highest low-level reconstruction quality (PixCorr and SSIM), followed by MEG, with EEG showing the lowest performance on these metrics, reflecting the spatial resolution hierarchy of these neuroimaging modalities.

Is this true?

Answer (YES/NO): NO